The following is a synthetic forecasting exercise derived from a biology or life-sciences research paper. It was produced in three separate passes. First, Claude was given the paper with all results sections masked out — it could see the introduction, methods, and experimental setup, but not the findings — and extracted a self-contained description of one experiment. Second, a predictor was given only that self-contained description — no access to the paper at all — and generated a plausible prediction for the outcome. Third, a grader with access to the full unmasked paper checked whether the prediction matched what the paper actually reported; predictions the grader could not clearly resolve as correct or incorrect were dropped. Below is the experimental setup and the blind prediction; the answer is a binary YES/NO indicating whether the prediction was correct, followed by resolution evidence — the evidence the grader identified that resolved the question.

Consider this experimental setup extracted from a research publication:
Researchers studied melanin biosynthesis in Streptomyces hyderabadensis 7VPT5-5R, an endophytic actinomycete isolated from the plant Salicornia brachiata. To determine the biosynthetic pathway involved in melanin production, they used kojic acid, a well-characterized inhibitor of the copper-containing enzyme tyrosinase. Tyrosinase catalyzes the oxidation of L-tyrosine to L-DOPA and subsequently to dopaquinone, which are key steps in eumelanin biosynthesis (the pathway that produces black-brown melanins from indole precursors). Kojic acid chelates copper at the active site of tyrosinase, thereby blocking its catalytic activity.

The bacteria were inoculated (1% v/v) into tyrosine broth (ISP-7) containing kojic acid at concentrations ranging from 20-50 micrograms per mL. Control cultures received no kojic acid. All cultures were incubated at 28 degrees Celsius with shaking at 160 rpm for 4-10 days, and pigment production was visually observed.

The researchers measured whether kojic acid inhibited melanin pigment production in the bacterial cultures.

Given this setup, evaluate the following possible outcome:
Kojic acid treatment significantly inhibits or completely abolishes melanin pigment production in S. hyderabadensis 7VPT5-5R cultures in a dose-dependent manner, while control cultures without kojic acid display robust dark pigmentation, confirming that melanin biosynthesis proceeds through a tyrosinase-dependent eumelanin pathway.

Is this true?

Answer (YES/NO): NO